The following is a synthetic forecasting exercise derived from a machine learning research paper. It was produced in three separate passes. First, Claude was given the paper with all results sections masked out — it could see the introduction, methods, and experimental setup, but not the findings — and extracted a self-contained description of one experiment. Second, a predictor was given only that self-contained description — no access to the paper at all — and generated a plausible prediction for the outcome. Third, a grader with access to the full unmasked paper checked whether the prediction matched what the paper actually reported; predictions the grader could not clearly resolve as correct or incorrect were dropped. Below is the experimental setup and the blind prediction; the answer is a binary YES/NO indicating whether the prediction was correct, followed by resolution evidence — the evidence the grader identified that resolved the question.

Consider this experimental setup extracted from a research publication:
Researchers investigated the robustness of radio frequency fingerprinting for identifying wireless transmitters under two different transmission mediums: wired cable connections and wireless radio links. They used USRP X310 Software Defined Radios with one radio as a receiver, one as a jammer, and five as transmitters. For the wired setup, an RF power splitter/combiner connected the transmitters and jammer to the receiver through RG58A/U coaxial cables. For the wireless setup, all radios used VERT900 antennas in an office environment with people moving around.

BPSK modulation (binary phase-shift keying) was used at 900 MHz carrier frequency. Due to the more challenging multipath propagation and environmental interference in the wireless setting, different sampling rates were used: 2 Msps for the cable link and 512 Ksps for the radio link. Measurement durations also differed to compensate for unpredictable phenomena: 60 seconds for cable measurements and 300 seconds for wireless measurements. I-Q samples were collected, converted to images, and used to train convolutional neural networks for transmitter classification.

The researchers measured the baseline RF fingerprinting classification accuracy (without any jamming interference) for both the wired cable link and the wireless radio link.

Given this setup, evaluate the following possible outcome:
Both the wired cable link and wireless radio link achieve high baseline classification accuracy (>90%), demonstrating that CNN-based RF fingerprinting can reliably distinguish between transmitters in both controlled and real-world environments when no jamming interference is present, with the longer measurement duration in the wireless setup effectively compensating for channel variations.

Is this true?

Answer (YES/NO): NO